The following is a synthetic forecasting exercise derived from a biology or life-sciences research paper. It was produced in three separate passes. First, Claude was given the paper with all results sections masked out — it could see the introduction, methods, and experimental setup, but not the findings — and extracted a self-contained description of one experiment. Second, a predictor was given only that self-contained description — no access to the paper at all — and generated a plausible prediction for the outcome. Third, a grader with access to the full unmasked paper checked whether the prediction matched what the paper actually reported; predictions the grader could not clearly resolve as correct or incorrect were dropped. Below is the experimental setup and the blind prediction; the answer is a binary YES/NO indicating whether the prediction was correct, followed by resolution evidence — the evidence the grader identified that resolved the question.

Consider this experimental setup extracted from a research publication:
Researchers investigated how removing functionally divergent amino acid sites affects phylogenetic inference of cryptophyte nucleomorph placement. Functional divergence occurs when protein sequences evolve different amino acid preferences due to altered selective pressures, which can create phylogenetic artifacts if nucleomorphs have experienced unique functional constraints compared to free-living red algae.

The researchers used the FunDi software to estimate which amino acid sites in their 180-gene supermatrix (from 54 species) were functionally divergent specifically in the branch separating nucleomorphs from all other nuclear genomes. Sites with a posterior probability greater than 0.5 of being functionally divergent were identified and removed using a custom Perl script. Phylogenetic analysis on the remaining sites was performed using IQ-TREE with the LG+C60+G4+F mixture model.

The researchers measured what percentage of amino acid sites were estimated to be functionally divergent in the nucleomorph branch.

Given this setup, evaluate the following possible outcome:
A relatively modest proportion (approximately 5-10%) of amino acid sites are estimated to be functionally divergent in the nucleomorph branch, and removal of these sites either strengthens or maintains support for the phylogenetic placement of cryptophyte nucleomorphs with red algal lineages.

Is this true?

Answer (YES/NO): YES